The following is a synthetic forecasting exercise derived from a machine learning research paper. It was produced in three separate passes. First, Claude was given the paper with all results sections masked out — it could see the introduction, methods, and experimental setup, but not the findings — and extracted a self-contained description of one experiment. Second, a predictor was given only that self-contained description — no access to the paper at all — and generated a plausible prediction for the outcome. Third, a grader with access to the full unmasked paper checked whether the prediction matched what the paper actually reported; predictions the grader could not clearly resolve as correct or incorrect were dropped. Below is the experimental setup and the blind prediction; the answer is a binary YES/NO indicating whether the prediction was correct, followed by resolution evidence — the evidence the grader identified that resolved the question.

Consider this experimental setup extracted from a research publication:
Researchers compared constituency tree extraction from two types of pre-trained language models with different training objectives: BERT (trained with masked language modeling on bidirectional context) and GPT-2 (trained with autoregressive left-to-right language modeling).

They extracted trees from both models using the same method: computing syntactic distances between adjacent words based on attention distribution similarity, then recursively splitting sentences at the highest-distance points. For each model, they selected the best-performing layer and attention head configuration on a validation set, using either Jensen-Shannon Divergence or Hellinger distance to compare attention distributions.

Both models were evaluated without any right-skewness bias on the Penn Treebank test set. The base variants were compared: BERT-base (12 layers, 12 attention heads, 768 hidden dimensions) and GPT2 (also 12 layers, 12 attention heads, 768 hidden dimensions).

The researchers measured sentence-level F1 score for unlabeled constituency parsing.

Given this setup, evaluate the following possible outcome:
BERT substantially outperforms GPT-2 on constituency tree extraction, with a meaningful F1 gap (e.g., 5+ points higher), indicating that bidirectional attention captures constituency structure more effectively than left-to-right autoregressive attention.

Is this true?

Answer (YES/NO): NO